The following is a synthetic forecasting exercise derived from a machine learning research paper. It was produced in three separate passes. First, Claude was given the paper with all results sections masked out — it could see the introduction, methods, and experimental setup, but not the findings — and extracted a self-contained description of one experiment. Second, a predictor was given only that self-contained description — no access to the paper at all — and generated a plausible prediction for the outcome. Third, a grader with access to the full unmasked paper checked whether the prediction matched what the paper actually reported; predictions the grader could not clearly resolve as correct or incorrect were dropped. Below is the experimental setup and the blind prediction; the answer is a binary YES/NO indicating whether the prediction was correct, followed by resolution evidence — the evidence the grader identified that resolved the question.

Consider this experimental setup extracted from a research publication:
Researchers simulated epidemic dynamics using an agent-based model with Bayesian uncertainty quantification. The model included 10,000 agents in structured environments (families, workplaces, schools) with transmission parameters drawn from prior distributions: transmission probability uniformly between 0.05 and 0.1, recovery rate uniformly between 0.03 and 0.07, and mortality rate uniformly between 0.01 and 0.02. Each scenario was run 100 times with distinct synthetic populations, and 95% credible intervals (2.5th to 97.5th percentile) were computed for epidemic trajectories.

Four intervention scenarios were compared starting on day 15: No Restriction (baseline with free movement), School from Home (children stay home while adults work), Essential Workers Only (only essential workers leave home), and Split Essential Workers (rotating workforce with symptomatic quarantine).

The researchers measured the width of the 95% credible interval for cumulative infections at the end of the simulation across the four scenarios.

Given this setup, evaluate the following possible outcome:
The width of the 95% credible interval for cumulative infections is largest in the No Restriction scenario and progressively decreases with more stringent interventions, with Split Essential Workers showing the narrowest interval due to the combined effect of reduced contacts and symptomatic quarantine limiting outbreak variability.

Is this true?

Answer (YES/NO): NO